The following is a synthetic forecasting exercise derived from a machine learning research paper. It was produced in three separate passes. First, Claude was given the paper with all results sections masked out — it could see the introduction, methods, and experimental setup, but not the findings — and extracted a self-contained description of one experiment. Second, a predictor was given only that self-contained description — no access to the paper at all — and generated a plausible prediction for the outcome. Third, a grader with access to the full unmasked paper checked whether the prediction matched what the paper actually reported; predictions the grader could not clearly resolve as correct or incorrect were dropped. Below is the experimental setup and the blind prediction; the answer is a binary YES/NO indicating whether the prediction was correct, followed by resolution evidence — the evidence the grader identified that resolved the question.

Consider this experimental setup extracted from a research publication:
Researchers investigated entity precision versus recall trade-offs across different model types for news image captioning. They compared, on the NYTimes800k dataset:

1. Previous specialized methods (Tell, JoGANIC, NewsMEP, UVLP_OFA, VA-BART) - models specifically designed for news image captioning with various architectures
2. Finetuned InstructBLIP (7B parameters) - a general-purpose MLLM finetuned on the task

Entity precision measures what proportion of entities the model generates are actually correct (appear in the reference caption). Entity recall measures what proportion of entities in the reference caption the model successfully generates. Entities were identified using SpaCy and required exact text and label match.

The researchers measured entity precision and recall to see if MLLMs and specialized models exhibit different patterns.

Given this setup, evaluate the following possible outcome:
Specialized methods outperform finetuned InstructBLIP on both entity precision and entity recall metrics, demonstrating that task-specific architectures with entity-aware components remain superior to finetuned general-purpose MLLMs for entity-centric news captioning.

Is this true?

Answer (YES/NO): NO